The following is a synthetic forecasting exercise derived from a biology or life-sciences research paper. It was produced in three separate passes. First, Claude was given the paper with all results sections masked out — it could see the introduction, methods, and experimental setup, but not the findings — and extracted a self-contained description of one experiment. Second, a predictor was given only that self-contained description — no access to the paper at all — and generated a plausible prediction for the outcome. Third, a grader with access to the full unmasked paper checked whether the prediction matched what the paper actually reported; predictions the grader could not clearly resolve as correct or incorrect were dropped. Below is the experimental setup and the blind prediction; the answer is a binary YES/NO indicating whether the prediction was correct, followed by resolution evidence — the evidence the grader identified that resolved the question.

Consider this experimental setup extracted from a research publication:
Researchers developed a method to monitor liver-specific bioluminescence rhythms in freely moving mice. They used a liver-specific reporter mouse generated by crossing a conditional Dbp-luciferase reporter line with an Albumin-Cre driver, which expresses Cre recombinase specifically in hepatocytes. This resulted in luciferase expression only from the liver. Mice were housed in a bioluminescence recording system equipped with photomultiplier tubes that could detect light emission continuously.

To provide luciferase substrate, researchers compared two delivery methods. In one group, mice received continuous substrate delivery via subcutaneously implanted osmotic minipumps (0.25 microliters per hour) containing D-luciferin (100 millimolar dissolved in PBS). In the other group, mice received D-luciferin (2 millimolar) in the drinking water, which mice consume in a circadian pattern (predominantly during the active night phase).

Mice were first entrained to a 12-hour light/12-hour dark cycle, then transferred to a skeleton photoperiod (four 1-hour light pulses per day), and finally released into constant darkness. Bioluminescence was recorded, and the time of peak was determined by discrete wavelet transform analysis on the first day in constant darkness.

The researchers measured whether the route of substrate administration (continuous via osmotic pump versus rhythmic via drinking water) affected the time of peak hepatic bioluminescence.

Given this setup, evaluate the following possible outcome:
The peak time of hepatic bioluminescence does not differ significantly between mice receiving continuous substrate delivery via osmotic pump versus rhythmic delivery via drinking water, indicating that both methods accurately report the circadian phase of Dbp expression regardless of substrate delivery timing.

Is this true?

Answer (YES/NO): YES